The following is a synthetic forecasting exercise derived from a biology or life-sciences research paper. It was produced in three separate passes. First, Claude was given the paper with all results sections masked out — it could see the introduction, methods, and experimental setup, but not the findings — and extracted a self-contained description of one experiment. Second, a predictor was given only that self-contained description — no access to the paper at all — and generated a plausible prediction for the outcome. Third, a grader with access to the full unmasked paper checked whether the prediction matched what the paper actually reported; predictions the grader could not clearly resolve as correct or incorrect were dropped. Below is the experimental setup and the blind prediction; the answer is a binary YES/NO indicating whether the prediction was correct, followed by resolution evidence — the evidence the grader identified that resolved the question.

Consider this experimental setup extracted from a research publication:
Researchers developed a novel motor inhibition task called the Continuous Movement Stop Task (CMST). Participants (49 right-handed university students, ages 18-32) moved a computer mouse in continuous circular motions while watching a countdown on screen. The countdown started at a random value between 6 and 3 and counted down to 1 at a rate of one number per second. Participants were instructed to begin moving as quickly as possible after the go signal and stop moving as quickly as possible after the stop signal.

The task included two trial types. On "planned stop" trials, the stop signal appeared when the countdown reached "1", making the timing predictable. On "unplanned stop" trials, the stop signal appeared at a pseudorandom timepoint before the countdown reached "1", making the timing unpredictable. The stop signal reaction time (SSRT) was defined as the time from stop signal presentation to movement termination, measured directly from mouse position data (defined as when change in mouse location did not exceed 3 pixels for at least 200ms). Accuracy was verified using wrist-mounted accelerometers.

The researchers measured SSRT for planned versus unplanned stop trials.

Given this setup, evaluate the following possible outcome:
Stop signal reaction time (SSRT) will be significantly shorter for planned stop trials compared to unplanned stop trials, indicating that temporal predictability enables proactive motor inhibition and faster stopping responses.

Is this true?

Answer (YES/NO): YES